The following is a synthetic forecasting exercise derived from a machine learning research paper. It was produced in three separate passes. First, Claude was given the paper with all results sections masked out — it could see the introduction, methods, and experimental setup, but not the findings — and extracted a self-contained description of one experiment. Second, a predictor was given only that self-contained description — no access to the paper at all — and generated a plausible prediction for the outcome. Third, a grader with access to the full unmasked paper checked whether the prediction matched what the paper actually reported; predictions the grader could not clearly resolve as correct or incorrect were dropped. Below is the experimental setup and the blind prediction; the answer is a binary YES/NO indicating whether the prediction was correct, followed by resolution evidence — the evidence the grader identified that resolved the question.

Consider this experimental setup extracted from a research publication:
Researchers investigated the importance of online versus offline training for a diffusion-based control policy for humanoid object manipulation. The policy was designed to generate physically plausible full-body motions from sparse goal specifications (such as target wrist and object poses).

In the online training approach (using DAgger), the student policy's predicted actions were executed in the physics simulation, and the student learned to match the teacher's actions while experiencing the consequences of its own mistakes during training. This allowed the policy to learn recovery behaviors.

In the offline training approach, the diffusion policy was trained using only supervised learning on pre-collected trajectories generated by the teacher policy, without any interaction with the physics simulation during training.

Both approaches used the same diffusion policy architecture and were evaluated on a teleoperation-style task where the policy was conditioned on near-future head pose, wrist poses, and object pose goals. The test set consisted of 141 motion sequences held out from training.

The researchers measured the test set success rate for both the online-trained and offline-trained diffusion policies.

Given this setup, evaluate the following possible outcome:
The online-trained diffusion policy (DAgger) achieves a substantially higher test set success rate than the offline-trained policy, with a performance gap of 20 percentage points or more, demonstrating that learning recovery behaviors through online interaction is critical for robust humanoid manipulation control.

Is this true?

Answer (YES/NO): YES